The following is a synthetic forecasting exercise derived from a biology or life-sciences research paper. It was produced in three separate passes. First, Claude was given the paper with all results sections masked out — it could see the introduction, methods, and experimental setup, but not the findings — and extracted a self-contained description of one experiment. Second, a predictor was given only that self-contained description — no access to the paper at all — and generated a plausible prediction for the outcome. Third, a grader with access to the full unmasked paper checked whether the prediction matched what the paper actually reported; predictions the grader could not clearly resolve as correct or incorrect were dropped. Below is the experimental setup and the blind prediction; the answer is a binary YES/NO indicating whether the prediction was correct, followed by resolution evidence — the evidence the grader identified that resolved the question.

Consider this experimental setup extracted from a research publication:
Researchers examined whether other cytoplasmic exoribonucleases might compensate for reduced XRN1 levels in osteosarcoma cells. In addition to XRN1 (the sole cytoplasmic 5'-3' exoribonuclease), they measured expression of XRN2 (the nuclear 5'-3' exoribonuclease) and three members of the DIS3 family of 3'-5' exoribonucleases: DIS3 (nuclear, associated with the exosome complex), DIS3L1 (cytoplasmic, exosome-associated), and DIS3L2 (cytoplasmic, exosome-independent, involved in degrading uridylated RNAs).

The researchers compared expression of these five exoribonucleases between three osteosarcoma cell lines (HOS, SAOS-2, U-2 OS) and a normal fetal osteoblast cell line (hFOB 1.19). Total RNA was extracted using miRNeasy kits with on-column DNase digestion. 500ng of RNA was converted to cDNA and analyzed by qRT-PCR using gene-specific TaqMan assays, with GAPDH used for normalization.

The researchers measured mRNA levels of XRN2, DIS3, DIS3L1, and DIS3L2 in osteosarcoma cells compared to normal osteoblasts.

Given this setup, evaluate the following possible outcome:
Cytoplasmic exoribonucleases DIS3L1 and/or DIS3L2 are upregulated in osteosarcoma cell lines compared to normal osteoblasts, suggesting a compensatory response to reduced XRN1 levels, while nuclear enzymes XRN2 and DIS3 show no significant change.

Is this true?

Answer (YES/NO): NO